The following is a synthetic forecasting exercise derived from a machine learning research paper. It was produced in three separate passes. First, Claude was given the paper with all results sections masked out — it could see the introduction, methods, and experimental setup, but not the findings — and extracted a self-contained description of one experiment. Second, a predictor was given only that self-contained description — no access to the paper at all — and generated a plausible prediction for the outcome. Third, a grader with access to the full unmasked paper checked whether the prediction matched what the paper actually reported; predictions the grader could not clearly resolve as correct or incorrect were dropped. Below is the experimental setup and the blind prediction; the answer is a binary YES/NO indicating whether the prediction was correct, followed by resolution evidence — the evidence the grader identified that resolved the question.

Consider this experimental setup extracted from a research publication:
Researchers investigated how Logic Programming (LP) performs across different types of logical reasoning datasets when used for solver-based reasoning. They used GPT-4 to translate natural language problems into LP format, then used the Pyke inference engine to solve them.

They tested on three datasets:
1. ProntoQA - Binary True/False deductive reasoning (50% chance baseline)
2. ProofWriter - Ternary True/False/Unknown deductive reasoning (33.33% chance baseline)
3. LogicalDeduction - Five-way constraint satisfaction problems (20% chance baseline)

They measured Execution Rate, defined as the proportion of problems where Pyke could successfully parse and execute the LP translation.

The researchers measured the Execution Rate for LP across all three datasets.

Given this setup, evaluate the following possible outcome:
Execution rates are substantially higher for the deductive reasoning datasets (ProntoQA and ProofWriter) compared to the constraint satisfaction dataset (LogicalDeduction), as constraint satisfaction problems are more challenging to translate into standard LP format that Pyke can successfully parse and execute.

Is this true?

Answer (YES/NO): YES